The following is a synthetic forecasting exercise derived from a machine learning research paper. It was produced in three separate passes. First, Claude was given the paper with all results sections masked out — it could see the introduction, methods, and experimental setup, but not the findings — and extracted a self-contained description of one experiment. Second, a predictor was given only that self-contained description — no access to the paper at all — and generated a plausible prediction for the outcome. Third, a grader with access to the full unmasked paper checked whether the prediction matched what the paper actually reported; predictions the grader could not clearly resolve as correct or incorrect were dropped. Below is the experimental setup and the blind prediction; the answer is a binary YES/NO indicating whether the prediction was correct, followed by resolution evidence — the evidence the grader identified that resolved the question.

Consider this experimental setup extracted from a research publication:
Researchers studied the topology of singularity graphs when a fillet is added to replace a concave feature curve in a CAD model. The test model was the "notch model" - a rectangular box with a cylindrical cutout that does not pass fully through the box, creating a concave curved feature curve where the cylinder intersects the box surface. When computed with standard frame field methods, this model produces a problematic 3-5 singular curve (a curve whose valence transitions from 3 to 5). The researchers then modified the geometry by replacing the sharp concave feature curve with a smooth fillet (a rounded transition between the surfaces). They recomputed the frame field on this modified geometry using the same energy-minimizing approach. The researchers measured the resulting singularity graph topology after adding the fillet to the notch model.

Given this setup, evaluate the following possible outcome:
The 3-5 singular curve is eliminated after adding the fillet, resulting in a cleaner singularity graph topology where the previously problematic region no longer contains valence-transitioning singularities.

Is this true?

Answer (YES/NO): NO